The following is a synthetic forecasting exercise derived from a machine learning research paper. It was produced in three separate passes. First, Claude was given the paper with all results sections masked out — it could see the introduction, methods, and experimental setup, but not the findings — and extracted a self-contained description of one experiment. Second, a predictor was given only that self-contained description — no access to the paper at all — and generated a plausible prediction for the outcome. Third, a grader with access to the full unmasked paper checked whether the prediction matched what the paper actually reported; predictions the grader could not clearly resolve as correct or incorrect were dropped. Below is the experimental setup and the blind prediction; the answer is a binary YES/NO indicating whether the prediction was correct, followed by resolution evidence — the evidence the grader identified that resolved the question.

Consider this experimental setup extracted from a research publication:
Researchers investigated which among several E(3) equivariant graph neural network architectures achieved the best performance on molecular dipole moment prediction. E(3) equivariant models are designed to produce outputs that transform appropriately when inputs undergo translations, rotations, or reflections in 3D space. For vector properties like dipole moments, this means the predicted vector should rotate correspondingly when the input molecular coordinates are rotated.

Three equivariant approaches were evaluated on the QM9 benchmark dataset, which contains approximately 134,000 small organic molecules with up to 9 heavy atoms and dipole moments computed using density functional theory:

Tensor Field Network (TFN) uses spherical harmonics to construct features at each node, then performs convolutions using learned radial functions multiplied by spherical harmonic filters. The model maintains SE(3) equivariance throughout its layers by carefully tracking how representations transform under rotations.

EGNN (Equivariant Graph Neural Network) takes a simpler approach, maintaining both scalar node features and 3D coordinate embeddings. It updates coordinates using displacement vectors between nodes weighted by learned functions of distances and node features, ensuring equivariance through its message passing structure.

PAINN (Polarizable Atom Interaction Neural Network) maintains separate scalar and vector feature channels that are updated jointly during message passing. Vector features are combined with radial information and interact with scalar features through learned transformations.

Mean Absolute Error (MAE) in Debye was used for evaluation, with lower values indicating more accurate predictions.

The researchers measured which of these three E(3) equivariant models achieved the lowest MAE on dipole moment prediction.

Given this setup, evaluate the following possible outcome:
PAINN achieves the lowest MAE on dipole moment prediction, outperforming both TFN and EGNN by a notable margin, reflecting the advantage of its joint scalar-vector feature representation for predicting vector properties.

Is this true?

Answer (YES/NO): YES